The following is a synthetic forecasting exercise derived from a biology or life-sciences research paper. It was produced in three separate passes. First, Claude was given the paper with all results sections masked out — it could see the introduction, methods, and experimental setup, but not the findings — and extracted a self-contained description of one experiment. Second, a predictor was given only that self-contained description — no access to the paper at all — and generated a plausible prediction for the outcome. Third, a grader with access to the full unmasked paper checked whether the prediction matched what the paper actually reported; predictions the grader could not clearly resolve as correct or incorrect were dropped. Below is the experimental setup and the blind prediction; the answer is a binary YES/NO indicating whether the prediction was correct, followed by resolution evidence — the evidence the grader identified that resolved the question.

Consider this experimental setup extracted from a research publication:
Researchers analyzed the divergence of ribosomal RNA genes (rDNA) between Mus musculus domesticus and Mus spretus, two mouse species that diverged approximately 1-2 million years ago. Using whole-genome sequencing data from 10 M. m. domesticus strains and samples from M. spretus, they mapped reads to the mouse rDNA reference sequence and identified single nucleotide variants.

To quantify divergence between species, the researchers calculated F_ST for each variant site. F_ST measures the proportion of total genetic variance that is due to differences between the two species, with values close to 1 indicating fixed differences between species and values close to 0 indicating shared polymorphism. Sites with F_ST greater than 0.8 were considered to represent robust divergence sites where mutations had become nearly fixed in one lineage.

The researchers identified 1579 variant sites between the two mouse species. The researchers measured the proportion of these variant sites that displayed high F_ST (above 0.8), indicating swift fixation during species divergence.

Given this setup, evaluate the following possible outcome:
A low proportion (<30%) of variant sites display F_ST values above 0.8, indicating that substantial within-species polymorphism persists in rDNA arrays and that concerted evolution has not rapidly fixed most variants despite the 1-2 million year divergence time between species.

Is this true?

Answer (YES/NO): NO